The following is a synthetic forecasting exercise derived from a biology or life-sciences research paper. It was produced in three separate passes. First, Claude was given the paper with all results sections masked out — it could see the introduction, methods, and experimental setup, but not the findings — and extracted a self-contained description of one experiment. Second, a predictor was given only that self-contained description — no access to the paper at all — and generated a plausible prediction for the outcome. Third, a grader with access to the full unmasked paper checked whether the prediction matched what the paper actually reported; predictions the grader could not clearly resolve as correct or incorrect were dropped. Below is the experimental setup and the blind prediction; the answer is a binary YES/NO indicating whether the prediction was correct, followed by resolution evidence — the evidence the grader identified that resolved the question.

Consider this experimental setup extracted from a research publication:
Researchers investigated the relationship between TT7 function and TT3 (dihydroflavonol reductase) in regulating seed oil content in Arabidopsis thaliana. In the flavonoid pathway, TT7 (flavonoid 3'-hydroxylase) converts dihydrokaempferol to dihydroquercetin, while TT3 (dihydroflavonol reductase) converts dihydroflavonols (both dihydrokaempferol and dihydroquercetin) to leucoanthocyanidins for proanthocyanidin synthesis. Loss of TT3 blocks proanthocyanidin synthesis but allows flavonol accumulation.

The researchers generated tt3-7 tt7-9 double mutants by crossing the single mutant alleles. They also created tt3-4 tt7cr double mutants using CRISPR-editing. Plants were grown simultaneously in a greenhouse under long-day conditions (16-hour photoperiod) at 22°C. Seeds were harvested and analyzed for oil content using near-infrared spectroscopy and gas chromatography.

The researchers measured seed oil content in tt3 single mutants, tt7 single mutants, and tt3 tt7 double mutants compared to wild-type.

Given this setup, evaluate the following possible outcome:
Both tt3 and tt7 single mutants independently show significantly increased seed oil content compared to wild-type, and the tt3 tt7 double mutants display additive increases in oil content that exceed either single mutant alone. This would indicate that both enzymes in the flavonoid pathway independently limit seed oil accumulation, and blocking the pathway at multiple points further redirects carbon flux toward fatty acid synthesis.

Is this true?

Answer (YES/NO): NO